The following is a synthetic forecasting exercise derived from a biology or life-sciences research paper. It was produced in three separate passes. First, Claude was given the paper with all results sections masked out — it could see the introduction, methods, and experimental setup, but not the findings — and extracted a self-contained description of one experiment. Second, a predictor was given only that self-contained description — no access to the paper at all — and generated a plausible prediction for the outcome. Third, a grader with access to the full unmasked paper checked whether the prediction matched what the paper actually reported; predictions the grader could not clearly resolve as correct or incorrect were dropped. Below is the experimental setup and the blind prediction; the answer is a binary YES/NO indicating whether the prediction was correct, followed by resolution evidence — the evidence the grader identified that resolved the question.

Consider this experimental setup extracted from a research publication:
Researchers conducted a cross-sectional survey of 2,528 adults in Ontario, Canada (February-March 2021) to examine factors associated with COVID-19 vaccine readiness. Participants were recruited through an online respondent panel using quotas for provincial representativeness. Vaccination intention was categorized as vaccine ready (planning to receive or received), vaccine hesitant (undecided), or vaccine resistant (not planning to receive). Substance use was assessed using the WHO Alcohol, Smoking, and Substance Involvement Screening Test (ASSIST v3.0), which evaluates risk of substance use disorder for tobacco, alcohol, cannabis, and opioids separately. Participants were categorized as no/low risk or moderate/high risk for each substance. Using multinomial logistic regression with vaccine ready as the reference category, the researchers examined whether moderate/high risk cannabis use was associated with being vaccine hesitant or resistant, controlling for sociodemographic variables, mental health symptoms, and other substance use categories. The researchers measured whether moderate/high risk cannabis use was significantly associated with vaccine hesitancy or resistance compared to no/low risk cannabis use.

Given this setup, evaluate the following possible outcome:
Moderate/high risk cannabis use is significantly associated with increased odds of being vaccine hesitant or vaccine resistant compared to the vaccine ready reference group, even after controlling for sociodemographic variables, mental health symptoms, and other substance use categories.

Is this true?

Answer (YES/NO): NO